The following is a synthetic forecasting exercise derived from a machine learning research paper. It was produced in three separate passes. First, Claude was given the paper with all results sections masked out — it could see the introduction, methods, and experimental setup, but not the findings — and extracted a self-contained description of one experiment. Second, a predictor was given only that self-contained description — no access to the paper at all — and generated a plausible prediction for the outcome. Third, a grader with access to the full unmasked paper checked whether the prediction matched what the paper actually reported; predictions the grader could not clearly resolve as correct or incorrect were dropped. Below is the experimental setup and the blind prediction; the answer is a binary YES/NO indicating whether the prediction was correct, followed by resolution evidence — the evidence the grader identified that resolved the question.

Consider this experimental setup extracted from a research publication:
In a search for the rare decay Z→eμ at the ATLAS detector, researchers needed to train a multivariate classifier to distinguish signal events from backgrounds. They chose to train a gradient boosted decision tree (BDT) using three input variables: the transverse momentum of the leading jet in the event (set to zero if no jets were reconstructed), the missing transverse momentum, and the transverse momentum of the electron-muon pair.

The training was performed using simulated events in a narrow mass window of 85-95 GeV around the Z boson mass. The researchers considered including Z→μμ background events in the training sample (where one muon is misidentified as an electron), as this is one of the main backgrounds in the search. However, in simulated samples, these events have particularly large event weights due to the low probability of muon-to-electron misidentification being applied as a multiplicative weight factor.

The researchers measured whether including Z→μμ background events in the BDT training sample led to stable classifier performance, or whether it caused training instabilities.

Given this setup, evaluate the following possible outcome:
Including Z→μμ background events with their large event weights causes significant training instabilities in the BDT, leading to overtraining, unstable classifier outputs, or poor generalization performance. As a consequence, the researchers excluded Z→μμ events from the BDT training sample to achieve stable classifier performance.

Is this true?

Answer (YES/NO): YES